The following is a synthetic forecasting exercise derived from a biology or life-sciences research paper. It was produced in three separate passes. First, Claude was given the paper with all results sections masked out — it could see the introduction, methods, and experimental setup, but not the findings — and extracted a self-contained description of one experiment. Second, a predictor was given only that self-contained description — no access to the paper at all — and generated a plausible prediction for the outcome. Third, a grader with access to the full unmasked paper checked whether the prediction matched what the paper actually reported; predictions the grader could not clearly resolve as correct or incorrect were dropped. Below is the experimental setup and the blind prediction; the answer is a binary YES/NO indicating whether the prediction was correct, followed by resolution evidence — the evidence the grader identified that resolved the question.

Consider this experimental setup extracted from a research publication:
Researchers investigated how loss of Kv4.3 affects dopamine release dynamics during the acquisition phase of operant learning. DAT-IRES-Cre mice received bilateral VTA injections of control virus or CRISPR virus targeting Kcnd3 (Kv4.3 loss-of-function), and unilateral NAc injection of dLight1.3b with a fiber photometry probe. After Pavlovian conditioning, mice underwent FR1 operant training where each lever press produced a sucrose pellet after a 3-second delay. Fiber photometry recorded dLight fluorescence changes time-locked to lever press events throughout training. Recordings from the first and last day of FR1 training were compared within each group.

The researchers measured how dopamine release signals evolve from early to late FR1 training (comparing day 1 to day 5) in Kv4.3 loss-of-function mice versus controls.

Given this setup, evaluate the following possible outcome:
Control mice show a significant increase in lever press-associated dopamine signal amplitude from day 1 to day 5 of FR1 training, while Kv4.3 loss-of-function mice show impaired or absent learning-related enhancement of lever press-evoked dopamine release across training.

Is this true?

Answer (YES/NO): NO